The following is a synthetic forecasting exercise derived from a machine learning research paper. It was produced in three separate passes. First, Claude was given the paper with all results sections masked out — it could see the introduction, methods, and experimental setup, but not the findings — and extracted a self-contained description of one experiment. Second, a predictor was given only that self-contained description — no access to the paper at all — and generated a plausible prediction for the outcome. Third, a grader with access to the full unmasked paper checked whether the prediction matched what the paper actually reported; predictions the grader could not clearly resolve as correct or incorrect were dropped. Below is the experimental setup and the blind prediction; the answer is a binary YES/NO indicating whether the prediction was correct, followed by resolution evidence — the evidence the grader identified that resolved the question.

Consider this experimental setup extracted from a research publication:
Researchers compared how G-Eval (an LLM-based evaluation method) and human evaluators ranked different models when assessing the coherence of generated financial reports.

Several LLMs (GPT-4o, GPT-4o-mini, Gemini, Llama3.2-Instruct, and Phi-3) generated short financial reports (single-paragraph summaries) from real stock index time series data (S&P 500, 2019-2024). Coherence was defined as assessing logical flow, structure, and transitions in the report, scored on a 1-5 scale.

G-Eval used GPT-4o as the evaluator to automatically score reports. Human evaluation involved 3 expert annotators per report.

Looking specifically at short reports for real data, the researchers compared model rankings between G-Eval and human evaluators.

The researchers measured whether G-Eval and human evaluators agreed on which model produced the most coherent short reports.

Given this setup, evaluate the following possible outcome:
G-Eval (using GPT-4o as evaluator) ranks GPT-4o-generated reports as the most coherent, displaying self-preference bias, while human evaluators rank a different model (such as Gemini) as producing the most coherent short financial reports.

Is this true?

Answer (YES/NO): NO